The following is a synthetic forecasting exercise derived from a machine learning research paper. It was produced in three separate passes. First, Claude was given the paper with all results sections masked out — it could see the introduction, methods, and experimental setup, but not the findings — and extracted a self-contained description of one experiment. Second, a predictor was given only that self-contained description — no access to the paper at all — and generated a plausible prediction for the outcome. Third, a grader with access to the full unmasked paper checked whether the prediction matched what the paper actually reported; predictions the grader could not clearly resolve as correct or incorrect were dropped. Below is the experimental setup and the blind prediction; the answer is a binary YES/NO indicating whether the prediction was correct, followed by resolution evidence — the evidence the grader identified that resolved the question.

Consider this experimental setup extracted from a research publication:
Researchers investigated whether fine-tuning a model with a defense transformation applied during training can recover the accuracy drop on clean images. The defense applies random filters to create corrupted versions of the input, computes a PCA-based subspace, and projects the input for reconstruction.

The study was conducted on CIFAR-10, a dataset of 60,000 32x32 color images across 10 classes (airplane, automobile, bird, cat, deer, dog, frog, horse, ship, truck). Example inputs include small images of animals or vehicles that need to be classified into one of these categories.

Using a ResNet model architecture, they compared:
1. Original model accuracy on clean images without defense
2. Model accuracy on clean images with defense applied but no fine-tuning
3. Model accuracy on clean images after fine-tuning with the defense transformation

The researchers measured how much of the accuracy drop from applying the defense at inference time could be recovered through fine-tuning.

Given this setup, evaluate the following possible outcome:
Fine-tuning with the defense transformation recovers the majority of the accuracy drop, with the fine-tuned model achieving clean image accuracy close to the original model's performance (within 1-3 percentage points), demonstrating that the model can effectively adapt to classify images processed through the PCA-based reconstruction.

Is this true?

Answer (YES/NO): NO